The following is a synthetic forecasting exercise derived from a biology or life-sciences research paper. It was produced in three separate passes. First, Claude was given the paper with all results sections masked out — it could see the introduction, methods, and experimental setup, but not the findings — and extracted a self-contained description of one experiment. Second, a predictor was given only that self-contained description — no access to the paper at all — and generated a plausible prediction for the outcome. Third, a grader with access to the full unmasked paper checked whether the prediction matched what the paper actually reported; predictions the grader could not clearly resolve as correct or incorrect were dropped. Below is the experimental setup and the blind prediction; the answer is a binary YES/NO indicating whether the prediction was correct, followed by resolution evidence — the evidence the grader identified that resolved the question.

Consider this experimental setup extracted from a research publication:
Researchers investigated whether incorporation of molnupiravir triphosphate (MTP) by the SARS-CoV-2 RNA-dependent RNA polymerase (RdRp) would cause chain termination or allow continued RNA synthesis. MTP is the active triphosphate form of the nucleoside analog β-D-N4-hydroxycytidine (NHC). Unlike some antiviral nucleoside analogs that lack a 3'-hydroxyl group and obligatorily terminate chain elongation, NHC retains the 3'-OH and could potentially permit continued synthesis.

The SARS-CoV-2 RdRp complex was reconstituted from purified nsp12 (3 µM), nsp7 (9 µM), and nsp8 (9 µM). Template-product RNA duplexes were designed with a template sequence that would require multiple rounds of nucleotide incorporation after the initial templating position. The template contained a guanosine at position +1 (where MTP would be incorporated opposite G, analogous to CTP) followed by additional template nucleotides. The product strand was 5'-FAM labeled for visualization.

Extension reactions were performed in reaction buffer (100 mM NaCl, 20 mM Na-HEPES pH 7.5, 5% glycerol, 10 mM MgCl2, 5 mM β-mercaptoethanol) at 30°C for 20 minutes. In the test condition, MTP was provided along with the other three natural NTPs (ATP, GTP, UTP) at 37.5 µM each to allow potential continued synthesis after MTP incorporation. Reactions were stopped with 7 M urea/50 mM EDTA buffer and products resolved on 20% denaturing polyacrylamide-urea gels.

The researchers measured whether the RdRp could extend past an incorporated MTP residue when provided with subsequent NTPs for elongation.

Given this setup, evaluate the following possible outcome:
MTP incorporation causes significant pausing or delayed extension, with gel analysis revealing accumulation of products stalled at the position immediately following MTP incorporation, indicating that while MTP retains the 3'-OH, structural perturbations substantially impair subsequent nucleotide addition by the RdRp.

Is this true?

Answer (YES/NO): NO